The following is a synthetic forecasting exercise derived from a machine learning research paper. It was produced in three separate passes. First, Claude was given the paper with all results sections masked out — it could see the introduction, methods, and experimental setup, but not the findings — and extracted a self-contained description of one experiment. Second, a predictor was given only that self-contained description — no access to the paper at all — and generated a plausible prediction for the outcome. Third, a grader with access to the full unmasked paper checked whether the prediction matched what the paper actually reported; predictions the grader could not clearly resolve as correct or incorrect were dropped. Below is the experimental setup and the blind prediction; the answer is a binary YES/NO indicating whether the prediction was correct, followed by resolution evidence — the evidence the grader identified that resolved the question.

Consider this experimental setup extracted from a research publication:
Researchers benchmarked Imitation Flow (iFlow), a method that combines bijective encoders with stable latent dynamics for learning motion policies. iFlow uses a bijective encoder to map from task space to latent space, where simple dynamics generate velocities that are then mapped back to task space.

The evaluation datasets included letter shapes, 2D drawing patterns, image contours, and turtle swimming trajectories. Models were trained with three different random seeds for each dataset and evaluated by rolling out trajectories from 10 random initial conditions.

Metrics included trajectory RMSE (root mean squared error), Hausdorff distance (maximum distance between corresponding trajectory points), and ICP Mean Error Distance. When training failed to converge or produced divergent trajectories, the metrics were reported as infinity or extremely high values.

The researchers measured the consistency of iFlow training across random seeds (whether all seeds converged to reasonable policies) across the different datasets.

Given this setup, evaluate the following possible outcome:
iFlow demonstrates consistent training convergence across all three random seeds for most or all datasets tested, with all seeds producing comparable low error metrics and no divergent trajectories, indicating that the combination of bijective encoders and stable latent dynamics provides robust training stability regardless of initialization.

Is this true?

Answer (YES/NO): NO